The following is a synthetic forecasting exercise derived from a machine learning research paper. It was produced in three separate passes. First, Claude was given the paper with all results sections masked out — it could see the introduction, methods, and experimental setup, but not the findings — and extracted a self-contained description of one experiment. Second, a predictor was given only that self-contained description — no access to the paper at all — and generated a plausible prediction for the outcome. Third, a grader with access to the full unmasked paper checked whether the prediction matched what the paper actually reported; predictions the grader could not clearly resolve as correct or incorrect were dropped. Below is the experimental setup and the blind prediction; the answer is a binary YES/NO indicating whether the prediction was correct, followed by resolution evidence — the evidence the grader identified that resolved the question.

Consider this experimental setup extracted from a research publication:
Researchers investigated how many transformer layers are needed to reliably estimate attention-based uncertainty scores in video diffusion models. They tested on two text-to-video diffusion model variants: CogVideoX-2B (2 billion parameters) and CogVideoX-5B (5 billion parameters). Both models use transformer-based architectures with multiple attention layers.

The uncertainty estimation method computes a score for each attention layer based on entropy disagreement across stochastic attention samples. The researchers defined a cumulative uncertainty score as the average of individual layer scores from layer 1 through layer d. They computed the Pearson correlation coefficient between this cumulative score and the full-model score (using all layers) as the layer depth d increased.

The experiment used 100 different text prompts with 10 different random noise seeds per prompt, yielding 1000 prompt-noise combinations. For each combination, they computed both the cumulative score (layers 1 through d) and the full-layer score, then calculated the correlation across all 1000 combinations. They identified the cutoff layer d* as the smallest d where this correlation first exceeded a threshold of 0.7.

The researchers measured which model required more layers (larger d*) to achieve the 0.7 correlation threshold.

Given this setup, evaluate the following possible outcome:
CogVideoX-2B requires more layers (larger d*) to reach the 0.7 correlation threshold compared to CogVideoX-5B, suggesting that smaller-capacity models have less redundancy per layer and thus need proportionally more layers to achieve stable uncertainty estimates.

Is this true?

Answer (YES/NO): NO